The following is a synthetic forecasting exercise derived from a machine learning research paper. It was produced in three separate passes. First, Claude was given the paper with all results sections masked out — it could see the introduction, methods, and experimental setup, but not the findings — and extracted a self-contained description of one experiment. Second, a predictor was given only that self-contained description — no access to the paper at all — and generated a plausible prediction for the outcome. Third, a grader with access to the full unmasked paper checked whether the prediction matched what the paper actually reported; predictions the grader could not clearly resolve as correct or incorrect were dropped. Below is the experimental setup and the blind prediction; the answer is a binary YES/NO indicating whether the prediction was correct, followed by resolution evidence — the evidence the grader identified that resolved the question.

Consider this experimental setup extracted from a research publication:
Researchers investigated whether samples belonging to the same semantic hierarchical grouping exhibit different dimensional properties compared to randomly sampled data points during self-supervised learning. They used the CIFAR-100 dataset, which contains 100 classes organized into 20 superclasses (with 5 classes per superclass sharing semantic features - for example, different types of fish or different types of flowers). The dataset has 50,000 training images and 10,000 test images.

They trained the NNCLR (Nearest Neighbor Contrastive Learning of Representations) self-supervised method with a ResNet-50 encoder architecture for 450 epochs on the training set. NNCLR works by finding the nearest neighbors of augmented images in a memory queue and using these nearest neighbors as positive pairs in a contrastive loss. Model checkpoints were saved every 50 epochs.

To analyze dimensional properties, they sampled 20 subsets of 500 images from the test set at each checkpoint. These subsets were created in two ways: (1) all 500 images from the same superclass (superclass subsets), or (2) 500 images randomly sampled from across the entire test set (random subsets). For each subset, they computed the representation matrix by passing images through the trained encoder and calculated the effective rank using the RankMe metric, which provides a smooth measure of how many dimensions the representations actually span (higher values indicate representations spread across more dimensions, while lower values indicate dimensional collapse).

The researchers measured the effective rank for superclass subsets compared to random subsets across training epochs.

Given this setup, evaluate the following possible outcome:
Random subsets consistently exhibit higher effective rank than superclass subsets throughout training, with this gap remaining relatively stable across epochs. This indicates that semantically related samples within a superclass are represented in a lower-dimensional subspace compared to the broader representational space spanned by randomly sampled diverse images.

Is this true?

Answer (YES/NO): NO